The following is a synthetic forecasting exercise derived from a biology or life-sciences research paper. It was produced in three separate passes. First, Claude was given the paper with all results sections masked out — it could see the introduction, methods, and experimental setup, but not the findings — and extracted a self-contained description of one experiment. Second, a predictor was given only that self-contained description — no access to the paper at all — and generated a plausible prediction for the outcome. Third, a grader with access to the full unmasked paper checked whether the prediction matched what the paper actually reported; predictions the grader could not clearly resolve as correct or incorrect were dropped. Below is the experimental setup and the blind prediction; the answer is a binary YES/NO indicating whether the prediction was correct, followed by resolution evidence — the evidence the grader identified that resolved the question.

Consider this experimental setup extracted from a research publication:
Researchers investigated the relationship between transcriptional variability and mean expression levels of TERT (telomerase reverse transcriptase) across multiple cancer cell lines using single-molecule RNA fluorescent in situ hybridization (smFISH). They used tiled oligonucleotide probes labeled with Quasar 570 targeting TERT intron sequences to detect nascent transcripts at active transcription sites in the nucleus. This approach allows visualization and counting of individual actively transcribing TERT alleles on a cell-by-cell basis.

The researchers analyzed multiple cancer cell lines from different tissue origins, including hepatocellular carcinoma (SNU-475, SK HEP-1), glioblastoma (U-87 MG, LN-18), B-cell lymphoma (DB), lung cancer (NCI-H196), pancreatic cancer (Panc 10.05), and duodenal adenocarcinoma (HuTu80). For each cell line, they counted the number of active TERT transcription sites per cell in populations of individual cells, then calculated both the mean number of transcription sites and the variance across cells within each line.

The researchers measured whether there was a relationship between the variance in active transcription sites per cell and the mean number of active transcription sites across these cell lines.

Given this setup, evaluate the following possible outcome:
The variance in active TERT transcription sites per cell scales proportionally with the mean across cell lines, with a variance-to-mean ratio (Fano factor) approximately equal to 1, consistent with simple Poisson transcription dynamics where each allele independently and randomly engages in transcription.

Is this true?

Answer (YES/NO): YES